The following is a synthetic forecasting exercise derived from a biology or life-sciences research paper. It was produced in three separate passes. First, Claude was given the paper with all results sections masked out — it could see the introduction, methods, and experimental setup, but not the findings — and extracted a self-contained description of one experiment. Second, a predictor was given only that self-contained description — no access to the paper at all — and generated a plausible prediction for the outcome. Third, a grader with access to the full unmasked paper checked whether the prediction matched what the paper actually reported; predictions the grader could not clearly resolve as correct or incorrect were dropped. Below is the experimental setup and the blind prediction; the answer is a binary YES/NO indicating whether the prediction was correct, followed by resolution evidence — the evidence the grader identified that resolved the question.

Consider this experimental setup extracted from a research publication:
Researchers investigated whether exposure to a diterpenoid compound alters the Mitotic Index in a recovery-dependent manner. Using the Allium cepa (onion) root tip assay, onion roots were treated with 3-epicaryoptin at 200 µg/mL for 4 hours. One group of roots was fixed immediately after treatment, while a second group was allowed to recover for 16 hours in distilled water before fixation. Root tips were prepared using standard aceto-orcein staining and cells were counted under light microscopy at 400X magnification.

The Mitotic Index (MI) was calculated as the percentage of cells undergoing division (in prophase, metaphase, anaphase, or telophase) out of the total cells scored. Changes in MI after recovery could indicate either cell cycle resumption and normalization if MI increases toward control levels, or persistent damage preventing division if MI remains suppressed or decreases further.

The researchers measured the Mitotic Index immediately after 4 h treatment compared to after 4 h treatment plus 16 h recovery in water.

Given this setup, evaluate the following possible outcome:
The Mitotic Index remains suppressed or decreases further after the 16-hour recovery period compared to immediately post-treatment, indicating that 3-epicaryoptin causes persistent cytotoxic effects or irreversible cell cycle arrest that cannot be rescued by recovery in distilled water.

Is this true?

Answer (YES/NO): YES